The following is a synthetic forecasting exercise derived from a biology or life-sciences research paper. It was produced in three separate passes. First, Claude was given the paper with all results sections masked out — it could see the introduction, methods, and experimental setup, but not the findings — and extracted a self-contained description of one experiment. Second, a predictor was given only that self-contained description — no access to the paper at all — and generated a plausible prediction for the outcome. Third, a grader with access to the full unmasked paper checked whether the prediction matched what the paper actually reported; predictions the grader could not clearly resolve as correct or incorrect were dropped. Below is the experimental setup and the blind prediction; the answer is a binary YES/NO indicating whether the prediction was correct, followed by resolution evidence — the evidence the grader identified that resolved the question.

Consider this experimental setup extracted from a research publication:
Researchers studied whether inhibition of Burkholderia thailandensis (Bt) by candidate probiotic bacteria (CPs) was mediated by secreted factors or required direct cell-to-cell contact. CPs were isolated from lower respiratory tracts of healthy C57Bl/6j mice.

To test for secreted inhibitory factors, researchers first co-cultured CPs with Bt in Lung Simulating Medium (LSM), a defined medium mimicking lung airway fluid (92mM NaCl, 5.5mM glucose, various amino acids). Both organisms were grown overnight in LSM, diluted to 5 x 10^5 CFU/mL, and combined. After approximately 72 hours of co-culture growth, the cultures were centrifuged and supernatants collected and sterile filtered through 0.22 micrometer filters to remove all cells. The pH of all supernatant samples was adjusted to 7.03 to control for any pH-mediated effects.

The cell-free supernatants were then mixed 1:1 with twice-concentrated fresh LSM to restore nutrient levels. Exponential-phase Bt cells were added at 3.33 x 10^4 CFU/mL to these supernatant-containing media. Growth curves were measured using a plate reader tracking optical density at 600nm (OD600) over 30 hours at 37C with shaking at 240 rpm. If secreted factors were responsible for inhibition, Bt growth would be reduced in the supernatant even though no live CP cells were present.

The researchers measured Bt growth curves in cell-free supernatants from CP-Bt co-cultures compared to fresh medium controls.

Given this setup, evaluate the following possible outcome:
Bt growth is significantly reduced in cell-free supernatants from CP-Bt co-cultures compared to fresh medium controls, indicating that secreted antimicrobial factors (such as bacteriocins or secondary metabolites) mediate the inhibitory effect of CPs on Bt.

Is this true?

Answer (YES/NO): NO